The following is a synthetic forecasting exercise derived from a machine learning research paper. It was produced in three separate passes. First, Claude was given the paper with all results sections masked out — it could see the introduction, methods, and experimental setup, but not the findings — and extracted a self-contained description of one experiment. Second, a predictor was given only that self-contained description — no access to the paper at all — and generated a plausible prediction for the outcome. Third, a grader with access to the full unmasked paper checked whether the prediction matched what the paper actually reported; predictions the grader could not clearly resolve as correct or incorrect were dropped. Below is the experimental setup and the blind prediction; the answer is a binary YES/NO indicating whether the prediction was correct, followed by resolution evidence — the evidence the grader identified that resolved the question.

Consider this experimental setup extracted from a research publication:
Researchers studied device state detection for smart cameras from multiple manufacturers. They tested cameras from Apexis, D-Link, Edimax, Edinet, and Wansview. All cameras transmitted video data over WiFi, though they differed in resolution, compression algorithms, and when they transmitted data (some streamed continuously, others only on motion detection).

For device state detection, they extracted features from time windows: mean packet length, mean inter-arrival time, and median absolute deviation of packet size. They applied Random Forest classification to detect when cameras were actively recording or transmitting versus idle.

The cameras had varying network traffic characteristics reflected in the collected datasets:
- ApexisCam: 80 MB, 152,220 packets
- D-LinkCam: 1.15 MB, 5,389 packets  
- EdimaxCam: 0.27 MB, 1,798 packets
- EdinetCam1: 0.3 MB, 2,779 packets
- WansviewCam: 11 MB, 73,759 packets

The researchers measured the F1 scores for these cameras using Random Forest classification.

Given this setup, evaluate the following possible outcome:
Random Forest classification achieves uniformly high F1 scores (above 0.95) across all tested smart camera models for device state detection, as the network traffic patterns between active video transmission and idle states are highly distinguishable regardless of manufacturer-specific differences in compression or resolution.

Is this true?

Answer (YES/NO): NO